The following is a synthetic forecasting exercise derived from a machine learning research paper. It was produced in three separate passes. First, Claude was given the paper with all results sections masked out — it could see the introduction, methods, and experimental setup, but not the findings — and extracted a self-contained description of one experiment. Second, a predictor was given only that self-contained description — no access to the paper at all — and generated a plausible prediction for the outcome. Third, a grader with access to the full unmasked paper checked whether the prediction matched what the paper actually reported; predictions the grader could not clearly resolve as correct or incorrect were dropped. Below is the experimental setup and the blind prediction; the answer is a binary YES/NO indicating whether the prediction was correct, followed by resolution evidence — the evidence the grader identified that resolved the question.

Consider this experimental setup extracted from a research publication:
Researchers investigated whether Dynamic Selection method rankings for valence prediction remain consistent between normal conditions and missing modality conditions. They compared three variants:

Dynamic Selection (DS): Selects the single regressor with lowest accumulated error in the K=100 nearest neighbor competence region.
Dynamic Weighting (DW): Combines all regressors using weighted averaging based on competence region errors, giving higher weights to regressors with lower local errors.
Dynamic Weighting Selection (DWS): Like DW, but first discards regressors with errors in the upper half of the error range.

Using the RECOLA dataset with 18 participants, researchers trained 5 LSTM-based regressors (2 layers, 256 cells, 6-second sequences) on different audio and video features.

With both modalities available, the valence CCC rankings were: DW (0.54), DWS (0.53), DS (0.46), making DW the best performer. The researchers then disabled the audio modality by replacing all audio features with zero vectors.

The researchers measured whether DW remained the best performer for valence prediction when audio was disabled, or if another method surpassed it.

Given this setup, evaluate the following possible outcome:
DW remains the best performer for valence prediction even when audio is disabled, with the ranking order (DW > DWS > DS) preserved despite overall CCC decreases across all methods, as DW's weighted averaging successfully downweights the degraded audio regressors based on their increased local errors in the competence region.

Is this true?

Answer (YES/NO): NO